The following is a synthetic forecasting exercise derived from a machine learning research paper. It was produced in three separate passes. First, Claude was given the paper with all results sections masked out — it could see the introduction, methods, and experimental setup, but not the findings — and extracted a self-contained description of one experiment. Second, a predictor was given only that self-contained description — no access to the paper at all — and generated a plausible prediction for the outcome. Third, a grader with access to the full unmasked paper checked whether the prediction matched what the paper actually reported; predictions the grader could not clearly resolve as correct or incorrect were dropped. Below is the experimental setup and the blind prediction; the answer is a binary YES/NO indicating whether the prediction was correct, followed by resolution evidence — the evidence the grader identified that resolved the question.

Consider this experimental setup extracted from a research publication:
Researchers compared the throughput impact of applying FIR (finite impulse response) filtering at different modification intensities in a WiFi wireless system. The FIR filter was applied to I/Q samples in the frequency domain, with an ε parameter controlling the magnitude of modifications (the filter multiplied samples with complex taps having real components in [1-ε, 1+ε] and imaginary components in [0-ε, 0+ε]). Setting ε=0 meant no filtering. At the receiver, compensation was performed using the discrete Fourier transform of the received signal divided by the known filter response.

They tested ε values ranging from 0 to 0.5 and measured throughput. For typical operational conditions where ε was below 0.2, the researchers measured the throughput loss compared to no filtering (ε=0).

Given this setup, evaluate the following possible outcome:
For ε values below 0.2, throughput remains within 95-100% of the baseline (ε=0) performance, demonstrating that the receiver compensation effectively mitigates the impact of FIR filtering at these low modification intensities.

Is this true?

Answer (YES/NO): YES